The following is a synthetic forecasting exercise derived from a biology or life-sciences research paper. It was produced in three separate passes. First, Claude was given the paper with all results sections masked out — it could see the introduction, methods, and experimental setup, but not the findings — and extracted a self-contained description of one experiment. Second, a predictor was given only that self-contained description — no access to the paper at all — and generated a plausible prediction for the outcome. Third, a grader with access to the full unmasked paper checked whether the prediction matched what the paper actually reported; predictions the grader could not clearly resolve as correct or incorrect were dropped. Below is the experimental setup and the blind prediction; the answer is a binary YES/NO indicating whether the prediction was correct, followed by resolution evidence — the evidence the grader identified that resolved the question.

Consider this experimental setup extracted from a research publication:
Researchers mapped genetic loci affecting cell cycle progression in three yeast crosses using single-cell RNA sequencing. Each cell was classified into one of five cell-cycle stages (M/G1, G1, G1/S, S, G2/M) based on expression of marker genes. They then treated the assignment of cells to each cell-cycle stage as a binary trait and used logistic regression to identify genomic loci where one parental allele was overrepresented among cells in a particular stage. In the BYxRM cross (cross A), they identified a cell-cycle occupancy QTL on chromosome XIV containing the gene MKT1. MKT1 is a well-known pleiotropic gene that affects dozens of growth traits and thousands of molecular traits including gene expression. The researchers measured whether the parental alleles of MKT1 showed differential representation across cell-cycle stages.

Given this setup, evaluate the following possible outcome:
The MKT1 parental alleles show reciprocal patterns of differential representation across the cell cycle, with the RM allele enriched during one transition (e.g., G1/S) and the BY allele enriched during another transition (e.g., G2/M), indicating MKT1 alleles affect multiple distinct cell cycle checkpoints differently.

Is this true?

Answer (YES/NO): NO